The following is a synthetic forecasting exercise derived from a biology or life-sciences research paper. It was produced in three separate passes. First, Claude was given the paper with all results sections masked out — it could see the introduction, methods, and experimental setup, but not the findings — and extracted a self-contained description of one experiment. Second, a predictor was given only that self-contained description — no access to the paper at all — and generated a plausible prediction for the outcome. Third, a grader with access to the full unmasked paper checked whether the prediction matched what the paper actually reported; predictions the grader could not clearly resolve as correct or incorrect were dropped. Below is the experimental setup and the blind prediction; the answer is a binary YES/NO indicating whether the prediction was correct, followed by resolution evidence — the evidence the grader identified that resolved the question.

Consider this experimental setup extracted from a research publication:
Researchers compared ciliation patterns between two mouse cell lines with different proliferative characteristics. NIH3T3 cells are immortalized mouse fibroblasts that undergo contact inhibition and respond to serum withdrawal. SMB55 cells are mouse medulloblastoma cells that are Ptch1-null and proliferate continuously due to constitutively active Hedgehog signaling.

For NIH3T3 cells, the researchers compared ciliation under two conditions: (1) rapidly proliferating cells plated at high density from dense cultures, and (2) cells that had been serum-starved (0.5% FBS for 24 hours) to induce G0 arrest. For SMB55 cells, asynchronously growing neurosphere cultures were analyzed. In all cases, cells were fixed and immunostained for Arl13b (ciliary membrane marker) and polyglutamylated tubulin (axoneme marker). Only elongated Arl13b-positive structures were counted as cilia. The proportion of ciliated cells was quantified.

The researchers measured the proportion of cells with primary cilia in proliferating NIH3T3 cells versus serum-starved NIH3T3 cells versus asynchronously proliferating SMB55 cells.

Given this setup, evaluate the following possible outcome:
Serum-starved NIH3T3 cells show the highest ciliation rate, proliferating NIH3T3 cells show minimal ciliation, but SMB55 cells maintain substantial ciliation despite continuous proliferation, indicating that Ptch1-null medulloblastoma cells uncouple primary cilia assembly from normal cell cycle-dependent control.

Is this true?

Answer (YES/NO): YES